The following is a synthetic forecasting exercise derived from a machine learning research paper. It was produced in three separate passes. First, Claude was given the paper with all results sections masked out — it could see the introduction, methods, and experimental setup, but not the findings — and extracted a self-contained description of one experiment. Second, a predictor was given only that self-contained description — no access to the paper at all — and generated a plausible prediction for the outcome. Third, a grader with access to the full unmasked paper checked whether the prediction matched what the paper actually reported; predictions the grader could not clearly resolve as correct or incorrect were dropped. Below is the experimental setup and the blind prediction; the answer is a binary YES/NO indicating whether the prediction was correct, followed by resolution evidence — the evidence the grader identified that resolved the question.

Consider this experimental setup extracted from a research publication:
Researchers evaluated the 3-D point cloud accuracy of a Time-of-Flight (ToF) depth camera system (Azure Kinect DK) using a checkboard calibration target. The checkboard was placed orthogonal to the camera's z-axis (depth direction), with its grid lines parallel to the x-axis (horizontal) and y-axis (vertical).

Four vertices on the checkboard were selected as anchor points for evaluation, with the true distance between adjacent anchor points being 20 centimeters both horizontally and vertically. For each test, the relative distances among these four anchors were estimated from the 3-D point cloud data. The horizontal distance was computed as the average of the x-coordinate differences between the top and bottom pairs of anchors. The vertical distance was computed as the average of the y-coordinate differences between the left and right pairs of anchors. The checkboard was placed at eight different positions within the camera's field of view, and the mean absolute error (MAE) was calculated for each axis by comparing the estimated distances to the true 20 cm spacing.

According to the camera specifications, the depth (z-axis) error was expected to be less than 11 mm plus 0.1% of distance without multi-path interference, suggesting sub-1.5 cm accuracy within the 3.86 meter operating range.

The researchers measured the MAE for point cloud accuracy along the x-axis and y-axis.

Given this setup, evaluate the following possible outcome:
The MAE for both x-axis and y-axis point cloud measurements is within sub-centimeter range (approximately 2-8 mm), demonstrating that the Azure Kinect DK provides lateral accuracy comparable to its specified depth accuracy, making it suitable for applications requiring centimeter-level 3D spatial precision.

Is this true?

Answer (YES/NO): NO